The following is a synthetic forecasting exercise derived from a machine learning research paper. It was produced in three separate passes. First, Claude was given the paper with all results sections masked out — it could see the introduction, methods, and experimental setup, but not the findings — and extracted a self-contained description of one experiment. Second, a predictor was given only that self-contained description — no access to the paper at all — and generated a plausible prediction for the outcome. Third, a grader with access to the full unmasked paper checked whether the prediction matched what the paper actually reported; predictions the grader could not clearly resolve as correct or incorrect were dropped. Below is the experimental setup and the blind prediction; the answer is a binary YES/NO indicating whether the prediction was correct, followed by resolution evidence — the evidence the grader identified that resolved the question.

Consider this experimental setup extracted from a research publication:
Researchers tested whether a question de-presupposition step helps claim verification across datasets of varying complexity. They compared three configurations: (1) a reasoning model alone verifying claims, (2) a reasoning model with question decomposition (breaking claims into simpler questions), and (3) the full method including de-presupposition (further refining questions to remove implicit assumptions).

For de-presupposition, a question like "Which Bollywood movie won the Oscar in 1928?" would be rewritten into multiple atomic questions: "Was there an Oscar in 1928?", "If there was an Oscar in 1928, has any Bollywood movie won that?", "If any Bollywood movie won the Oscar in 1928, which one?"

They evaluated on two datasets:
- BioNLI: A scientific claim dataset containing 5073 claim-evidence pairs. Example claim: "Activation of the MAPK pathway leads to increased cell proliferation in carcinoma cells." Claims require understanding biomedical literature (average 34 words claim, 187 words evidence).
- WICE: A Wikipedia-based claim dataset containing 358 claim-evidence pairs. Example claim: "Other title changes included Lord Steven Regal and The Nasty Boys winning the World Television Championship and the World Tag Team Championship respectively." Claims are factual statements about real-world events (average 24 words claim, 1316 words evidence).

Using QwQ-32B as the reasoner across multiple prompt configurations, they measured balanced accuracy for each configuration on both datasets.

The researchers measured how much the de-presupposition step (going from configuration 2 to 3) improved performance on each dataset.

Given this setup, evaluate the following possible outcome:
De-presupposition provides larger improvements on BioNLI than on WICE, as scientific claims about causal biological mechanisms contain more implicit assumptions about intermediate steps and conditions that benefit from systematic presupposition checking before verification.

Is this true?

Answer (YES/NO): YES